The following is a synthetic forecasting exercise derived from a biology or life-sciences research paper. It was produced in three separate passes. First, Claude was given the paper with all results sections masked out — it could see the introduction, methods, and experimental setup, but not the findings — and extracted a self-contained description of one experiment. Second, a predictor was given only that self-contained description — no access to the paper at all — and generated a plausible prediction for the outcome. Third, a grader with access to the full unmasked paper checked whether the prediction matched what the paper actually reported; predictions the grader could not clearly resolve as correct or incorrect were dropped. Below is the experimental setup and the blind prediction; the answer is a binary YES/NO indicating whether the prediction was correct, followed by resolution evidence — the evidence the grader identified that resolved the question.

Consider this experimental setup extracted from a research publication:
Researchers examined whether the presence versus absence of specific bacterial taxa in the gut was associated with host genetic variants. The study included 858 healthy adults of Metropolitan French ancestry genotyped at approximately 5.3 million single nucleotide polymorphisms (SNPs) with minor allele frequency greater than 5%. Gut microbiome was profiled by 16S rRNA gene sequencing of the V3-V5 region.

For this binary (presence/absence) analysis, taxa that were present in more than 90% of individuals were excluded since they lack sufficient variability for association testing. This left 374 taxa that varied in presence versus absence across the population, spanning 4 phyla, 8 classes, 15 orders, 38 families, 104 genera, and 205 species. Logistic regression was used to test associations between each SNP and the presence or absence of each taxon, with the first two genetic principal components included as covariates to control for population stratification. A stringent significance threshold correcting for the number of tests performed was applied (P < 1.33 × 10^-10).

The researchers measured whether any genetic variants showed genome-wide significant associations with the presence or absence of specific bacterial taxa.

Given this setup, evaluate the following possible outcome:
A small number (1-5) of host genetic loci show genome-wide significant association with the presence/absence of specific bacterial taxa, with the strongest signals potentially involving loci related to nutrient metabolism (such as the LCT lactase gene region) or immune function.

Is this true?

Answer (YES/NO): NO